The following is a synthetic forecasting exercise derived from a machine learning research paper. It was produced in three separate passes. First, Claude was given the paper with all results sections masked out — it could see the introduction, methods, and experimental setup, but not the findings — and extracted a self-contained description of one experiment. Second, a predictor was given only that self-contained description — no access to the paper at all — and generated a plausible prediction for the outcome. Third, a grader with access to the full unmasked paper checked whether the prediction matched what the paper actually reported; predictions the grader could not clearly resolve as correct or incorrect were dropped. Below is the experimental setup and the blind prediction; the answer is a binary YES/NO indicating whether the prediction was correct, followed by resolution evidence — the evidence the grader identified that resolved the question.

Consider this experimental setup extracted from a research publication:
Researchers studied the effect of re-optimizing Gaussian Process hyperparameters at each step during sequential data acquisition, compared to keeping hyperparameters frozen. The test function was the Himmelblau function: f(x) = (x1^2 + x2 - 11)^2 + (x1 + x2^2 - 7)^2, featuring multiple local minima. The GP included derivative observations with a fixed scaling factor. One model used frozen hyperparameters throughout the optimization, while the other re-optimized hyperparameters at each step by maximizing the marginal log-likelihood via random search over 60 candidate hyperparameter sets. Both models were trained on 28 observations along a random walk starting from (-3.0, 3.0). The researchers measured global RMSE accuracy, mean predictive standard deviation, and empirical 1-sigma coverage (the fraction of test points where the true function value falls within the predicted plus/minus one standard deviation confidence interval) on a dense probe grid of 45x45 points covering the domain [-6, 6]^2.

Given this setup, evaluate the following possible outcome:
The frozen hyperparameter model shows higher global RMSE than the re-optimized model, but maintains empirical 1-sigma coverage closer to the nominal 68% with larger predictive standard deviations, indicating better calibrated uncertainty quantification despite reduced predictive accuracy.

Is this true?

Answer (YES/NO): NO